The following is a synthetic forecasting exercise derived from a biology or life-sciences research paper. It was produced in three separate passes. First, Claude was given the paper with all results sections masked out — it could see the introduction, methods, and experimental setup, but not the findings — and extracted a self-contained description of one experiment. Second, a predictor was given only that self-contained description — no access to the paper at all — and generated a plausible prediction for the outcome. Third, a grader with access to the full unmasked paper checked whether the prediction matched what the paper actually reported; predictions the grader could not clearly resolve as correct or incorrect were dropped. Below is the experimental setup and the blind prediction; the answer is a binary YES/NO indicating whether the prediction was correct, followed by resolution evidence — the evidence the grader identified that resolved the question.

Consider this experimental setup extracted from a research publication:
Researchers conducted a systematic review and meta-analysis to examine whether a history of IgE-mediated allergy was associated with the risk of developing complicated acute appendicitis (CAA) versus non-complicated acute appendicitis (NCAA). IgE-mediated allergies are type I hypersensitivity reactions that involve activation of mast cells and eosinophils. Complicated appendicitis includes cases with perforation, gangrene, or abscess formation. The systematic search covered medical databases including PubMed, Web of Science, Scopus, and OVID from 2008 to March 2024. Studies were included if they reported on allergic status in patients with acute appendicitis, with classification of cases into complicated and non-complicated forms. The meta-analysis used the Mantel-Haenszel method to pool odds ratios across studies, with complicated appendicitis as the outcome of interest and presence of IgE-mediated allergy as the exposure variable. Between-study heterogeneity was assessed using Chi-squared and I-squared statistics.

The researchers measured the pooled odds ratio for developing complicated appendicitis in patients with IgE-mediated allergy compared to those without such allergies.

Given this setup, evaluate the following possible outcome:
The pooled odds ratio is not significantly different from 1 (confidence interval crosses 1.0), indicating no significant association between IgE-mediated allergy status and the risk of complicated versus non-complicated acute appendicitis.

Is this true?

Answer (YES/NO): NO